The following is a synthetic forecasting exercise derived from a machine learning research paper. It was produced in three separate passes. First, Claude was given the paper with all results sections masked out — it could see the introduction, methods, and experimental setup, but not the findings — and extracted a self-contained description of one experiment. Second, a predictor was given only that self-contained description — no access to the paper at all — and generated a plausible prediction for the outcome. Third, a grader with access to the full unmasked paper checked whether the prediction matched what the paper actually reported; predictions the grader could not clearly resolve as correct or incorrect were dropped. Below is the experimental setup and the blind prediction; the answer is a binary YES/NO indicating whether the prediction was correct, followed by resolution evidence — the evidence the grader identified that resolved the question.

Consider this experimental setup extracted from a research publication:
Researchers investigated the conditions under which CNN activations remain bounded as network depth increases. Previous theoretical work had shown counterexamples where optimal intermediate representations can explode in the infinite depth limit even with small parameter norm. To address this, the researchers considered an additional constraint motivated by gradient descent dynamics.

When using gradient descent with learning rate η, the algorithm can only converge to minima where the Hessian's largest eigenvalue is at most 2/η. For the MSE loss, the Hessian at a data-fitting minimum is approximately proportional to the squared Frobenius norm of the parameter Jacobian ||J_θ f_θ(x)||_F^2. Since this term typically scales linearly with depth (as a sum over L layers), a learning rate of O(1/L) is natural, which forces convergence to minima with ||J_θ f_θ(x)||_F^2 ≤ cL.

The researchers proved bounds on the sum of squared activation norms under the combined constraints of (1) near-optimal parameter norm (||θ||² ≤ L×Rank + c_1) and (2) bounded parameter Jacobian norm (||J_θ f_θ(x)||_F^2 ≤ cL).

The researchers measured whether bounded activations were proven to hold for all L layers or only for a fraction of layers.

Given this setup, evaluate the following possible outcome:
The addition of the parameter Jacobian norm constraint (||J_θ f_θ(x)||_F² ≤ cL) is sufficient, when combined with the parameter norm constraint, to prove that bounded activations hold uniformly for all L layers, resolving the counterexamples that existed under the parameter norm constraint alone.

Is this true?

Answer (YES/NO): NO